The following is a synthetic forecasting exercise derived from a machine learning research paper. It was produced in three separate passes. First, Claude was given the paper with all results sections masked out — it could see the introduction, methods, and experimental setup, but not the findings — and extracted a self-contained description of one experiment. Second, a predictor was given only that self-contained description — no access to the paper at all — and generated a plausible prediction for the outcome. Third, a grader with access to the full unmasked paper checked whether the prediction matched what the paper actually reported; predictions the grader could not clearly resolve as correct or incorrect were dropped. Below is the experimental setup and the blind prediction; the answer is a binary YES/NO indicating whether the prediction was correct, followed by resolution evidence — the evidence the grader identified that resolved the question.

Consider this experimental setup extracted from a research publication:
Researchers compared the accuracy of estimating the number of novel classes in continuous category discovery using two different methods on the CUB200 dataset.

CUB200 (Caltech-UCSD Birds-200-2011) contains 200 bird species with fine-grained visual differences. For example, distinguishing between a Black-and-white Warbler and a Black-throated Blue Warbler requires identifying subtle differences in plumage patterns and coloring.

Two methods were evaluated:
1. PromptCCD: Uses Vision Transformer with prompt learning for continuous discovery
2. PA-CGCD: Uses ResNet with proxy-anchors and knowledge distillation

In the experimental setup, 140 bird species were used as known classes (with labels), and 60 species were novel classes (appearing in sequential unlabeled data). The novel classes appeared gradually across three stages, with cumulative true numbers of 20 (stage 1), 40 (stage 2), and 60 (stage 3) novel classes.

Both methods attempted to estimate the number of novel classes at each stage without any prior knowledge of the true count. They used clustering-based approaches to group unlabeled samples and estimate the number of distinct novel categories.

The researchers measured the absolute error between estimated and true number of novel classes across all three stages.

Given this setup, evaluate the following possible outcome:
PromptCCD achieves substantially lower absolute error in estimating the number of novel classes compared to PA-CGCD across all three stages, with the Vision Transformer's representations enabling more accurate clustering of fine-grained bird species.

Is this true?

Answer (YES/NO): YES